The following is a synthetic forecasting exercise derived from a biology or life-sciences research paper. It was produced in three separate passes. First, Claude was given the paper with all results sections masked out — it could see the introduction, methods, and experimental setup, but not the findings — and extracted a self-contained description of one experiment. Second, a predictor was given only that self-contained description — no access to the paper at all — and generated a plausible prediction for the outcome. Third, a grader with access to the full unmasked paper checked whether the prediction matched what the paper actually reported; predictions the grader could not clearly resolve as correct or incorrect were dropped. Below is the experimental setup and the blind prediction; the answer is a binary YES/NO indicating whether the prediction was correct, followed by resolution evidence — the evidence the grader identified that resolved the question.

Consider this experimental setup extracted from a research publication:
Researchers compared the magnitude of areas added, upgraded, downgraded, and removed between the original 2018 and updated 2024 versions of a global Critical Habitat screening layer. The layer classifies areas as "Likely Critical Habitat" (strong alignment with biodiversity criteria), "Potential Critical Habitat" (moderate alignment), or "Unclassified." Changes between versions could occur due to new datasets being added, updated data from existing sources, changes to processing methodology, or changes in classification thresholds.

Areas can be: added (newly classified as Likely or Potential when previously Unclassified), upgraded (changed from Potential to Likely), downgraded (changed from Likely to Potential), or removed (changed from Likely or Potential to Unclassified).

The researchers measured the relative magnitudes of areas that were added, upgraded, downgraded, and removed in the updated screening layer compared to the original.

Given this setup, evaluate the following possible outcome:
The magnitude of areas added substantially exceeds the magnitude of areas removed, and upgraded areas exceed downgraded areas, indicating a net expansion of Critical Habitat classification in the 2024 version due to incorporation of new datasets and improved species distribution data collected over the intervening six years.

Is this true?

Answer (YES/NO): YES